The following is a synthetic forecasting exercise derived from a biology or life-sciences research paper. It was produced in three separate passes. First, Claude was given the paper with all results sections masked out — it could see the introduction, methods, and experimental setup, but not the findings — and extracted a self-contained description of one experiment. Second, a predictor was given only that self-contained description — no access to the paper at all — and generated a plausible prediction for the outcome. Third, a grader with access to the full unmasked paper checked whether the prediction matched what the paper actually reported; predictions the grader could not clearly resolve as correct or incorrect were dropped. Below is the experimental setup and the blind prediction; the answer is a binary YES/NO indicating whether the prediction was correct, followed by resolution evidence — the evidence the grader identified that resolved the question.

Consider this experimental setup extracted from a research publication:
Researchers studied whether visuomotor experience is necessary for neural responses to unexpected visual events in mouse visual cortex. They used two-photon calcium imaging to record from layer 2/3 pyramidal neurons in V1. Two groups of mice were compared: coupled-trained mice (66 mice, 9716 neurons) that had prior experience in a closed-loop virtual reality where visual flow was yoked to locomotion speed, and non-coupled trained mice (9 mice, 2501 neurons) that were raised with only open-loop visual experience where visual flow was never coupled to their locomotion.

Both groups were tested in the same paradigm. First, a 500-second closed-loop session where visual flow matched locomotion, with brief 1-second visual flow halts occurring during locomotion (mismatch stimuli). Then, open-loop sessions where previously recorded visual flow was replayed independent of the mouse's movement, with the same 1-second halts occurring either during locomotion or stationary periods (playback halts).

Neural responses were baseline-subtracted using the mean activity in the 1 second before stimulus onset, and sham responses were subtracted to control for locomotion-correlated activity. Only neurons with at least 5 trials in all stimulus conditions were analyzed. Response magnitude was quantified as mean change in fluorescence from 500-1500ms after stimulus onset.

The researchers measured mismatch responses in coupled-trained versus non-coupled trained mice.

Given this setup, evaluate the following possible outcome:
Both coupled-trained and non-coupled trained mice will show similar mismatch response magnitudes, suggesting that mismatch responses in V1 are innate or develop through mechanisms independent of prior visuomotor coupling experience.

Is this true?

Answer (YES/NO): NO